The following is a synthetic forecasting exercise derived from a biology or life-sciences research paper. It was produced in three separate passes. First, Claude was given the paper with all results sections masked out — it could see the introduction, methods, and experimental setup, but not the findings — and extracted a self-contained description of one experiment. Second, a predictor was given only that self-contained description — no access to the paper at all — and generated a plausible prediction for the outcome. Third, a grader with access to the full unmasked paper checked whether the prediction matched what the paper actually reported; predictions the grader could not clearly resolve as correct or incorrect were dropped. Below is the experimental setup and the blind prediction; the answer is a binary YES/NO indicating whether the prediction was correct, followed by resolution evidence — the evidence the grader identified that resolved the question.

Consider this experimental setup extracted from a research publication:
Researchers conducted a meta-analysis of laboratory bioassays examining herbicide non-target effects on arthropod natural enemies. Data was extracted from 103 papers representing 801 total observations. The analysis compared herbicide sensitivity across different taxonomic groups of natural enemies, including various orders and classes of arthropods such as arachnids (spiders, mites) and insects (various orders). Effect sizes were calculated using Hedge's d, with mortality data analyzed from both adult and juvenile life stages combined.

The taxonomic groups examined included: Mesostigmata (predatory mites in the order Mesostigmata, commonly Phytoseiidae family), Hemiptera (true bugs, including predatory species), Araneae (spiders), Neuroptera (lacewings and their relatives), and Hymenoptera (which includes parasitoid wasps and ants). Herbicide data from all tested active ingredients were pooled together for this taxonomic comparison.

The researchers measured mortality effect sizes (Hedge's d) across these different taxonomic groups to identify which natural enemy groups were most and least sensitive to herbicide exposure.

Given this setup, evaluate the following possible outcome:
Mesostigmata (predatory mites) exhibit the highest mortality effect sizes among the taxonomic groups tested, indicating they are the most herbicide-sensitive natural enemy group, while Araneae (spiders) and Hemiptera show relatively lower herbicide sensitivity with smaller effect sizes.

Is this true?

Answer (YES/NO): NO